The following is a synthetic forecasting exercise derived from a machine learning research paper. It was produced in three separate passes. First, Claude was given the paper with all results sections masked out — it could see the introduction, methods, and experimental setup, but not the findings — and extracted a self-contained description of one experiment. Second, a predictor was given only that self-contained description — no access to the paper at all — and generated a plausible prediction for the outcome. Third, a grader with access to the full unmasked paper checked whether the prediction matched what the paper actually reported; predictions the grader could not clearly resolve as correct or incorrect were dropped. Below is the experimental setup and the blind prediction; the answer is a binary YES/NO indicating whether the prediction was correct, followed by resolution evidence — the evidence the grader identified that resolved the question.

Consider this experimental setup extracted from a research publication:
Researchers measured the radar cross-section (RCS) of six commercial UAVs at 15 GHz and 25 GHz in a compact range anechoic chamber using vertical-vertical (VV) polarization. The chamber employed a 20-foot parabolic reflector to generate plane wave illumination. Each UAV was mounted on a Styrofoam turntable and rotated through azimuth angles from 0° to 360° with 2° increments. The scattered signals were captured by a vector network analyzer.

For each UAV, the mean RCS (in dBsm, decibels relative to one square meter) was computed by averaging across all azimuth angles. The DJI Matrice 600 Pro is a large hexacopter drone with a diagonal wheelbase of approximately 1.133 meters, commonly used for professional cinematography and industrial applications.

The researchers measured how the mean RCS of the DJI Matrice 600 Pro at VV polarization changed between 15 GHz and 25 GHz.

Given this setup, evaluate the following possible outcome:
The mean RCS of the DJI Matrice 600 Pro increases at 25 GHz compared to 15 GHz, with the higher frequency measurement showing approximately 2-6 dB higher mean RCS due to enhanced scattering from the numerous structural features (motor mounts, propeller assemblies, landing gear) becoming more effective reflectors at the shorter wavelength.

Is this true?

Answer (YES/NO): YES